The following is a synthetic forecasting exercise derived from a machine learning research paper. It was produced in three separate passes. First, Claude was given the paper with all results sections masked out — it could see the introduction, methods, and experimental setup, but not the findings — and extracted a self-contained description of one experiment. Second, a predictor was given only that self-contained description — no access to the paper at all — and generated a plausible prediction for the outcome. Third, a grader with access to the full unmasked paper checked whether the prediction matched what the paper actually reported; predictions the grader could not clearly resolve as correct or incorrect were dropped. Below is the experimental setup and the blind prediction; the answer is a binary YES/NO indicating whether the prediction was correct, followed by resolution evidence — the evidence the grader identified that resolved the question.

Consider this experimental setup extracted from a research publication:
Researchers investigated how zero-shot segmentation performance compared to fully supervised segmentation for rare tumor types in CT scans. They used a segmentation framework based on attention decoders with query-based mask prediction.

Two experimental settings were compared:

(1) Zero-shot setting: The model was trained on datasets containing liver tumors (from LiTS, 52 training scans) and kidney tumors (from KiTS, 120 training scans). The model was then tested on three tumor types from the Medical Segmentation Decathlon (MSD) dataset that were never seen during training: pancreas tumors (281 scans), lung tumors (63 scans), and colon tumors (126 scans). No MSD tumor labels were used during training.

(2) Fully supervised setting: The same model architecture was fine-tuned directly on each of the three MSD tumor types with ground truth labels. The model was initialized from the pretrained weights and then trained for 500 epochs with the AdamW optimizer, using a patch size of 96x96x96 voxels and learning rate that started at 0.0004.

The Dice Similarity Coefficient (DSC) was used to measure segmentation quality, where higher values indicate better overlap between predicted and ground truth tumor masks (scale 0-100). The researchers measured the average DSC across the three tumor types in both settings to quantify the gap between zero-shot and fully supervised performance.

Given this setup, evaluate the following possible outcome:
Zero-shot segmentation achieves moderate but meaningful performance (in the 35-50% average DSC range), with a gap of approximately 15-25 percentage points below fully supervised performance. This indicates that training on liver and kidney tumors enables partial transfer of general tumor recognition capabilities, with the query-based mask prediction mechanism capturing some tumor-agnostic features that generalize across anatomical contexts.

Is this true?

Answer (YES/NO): NO